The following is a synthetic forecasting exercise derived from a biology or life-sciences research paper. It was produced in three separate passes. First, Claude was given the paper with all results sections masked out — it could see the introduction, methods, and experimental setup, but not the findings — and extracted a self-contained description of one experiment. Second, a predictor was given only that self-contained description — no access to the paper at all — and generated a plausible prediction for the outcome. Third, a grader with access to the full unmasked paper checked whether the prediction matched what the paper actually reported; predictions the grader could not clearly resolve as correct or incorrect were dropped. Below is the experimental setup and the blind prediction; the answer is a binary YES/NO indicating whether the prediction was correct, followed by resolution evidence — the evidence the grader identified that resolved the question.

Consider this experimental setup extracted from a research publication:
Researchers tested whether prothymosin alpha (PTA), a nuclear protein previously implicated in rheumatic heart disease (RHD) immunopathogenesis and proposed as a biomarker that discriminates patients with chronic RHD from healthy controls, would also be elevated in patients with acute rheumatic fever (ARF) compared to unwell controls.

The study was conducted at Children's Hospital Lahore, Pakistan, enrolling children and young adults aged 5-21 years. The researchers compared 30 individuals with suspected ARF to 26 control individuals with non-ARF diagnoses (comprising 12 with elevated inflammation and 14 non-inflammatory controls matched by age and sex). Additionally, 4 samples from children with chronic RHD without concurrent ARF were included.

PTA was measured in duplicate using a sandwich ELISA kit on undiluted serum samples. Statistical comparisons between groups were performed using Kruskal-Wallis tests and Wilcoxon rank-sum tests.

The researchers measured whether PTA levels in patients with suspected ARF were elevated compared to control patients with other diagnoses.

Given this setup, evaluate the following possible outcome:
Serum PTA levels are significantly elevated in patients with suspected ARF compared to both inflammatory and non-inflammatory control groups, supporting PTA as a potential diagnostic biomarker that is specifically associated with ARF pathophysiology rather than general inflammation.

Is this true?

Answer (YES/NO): NO